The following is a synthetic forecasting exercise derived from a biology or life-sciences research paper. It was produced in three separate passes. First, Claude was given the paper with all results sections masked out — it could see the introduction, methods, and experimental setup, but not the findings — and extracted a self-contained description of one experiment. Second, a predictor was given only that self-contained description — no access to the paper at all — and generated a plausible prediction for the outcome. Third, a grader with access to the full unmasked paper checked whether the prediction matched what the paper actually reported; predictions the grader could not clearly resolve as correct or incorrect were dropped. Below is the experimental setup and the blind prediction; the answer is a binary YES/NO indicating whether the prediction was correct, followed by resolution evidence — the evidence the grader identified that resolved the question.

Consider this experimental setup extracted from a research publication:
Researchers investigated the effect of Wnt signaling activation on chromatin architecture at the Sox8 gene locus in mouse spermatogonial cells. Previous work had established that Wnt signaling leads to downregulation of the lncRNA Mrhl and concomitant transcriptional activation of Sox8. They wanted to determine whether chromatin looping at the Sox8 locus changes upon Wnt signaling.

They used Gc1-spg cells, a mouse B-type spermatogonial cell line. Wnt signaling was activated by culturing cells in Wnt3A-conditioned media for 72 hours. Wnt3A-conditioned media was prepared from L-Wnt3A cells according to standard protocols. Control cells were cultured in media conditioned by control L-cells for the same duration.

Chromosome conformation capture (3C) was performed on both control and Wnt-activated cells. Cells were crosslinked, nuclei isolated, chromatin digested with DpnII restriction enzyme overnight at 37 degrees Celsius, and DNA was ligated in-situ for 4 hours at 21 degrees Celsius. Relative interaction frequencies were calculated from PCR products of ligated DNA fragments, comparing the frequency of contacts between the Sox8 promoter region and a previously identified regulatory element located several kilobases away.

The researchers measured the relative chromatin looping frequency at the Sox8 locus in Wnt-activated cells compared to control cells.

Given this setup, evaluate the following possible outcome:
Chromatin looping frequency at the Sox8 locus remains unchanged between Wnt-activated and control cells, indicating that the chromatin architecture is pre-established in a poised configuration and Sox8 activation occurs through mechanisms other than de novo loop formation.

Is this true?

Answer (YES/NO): NO